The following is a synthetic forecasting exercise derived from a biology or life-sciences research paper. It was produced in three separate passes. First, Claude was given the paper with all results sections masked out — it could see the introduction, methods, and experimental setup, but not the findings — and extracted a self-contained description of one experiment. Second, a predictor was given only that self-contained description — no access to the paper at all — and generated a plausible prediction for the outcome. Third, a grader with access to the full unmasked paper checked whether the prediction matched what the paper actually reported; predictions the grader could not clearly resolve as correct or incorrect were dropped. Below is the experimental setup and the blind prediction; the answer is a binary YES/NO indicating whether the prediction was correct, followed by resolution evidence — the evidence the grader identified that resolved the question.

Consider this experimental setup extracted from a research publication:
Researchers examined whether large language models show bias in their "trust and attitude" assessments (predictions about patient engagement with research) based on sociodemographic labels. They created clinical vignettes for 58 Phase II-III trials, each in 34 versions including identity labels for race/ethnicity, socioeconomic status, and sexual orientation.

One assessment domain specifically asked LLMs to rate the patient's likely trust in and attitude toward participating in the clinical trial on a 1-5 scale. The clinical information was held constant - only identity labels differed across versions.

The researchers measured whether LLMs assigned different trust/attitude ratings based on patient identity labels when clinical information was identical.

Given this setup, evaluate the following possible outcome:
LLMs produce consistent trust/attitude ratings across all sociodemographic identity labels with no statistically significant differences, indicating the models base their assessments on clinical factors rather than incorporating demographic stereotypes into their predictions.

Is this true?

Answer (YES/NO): NO